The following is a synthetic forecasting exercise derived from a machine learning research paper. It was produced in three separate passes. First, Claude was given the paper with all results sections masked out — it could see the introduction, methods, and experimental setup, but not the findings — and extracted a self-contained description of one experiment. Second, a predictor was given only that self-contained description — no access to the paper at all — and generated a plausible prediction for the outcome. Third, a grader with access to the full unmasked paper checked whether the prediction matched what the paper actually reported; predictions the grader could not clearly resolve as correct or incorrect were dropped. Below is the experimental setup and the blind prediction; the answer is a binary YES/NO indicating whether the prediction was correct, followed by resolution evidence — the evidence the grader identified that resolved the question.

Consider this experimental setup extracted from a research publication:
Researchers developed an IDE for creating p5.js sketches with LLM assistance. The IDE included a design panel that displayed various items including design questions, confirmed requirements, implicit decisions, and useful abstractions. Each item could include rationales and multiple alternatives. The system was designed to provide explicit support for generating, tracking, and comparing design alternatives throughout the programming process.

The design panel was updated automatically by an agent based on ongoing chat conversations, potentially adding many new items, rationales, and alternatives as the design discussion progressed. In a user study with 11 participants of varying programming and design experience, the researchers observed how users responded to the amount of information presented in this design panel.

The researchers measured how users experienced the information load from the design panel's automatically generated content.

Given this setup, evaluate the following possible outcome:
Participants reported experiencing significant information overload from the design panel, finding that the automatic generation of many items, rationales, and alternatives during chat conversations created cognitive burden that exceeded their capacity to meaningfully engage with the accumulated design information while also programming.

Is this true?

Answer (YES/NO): YES